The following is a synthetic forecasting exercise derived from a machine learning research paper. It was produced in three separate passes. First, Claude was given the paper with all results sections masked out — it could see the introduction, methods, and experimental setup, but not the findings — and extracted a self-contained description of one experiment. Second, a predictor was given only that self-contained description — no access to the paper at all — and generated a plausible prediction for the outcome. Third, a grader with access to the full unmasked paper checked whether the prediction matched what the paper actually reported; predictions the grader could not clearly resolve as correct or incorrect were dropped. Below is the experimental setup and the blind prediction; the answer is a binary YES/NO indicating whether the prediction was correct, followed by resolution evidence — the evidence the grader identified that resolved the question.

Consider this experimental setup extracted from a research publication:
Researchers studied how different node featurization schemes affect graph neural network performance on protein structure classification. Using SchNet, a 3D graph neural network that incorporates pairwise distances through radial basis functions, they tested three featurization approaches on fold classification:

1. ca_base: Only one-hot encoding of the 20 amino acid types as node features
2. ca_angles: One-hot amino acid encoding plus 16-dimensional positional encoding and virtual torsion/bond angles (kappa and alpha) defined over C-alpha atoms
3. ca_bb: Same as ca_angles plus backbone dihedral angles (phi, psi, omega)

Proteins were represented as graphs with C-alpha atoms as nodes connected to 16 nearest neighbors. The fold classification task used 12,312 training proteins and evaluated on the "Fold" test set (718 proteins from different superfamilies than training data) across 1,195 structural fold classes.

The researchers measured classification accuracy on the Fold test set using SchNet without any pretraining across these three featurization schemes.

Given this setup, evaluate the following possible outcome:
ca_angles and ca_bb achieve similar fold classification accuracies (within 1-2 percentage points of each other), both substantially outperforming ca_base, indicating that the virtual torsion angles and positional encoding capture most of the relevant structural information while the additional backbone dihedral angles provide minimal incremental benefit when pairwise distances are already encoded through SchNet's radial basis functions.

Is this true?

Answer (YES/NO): YES